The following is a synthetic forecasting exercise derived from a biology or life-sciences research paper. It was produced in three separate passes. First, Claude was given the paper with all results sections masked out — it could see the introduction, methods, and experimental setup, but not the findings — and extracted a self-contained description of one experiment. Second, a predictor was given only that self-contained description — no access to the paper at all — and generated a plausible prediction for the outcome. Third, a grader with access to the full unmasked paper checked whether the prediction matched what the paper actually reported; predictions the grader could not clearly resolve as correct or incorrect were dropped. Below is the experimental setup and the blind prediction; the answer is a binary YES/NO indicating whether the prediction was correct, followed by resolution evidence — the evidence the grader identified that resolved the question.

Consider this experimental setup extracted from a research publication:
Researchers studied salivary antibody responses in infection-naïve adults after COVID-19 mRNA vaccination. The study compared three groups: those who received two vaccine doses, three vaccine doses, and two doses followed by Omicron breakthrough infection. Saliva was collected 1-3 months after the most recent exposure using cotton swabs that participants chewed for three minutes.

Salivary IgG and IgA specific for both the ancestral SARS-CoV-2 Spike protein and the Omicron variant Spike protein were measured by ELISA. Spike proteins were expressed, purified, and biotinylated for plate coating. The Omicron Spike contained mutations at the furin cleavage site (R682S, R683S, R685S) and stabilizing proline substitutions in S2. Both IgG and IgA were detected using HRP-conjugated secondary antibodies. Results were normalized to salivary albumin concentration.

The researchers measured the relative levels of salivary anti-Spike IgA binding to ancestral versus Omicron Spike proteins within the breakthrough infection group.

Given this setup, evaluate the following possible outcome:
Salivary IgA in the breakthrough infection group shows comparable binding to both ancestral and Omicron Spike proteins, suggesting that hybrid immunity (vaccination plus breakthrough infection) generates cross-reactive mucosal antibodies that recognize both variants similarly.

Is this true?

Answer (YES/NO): NO